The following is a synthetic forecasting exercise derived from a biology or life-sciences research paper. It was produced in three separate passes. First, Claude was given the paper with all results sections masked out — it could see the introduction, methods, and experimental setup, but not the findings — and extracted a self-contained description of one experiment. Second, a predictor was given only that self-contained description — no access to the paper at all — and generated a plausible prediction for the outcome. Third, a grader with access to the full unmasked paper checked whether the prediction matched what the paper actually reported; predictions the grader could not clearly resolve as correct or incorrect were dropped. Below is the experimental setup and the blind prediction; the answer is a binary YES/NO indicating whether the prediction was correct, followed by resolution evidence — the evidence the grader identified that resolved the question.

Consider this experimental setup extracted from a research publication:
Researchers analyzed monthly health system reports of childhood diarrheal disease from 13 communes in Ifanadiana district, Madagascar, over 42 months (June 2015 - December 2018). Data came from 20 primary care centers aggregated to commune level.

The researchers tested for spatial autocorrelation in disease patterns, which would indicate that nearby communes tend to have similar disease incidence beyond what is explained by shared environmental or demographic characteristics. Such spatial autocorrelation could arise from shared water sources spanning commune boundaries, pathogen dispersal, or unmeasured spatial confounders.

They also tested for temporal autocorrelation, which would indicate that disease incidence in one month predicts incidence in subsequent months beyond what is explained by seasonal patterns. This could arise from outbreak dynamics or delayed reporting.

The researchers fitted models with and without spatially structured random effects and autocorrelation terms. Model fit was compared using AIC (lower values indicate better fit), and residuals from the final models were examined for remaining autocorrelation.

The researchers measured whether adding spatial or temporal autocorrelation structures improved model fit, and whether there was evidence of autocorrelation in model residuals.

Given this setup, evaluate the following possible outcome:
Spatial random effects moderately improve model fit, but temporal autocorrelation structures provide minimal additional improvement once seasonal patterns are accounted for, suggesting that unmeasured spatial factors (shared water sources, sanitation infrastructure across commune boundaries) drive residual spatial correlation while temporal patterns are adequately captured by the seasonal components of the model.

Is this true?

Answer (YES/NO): NO